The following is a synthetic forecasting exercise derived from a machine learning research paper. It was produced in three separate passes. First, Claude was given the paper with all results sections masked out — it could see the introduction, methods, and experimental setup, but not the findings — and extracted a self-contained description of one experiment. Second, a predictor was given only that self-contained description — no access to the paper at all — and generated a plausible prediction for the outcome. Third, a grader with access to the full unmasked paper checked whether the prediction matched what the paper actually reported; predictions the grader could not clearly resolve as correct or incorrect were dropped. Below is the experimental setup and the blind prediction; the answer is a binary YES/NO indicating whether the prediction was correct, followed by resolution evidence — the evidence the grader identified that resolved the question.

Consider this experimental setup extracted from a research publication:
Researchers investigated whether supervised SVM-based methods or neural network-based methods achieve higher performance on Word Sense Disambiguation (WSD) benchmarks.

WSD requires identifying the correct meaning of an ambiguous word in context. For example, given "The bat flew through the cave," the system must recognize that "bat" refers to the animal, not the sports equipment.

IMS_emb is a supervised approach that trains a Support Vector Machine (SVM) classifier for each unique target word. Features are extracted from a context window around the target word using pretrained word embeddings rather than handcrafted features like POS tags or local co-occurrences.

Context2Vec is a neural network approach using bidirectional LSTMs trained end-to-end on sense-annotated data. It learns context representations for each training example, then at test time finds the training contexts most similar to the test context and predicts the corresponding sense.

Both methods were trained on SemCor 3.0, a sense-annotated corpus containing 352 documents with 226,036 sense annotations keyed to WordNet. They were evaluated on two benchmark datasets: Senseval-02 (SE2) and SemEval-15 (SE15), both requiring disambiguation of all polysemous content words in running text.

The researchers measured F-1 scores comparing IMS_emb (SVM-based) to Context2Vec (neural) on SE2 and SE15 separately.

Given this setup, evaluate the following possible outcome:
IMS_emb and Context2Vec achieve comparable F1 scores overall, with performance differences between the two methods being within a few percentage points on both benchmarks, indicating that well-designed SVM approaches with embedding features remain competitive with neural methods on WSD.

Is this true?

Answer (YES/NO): YES